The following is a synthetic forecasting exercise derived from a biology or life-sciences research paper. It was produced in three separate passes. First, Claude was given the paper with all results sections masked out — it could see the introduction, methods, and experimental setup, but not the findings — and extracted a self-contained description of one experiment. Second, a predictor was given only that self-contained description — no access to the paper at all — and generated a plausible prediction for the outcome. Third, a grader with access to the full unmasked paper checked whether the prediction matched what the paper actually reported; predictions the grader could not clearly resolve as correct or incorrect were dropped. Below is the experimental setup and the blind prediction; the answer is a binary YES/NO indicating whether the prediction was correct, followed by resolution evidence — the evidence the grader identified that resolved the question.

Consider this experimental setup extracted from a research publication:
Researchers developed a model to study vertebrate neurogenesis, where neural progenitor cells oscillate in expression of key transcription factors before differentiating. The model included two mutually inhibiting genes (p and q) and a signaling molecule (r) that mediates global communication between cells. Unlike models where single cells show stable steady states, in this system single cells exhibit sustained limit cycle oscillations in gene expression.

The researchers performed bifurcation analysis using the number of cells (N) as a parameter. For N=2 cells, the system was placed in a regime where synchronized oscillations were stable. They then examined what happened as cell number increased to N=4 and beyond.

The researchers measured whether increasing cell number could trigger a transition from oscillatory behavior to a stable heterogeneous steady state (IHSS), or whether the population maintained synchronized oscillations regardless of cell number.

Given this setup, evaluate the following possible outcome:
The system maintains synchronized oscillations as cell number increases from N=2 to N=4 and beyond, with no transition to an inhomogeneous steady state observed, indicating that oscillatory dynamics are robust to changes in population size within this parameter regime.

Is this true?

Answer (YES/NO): NO